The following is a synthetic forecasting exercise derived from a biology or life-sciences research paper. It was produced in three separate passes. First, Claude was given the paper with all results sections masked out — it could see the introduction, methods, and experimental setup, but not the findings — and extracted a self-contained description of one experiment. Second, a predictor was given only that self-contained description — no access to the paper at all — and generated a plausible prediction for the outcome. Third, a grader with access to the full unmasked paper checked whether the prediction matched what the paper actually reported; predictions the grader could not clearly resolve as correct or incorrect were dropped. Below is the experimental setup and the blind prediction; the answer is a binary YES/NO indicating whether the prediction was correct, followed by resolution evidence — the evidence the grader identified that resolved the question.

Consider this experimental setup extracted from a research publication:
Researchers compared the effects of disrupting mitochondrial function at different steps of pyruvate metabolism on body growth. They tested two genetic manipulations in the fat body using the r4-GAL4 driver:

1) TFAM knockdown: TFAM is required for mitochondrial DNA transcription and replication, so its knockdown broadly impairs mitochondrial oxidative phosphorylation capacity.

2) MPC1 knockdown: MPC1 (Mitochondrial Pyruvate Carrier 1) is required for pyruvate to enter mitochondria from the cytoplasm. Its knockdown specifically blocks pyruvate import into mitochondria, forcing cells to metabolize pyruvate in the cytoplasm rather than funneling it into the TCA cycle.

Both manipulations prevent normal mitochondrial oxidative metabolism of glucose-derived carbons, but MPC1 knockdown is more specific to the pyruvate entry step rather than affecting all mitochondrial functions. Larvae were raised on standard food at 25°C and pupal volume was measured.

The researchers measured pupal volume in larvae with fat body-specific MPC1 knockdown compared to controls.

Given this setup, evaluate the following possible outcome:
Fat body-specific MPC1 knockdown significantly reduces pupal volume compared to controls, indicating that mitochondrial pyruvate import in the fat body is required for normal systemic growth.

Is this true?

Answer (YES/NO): YES